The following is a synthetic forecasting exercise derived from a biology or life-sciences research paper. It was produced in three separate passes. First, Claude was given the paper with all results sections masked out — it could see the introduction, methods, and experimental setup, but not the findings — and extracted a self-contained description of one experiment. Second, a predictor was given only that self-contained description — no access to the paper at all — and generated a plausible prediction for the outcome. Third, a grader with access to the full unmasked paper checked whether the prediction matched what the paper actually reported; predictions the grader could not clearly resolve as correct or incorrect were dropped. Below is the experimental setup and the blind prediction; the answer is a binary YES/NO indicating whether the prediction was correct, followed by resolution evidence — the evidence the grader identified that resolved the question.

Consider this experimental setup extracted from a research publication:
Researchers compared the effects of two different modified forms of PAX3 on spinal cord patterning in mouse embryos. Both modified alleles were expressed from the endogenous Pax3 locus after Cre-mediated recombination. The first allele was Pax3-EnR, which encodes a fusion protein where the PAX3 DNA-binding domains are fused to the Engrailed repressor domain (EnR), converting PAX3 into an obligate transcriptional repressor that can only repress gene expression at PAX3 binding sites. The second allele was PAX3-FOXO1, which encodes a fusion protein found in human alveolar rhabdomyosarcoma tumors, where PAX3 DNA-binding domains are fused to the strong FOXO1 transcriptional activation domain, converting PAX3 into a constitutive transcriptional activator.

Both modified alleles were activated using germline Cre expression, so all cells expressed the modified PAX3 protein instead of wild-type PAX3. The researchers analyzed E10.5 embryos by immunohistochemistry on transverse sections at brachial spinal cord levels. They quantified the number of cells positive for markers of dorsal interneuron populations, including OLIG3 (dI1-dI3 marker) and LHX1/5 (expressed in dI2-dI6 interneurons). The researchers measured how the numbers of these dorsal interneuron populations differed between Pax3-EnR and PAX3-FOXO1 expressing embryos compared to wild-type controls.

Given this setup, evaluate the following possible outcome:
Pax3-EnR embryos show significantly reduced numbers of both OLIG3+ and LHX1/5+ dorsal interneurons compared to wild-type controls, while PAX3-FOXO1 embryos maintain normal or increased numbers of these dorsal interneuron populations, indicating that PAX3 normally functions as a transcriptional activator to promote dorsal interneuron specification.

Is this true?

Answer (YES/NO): NO